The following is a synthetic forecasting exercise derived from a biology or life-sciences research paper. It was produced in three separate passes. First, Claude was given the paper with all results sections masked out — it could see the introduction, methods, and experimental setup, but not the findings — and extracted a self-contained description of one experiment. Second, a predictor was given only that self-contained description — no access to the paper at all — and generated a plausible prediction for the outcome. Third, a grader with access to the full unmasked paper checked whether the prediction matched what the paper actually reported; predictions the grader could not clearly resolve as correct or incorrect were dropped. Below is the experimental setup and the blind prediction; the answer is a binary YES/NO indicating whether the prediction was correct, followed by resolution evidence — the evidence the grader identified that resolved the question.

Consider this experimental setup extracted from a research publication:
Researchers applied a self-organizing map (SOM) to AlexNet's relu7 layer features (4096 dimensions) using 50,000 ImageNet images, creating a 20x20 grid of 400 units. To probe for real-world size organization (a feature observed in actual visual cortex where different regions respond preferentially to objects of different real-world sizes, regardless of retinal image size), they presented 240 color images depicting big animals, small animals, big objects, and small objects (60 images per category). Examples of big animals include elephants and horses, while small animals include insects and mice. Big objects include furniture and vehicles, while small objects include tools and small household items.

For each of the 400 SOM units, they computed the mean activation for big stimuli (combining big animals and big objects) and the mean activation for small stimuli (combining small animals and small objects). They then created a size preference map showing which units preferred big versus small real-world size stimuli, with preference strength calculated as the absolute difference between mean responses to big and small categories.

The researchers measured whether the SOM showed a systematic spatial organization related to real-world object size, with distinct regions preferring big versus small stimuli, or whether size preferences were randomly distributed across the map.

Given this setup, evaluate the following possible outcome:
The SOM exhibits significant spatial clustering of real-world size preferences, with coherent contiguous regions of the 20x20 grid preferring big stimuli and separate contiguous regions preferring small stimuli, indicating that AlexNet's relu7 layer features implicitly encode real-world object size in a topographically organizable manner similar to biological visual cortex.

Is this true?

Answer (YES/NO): YES